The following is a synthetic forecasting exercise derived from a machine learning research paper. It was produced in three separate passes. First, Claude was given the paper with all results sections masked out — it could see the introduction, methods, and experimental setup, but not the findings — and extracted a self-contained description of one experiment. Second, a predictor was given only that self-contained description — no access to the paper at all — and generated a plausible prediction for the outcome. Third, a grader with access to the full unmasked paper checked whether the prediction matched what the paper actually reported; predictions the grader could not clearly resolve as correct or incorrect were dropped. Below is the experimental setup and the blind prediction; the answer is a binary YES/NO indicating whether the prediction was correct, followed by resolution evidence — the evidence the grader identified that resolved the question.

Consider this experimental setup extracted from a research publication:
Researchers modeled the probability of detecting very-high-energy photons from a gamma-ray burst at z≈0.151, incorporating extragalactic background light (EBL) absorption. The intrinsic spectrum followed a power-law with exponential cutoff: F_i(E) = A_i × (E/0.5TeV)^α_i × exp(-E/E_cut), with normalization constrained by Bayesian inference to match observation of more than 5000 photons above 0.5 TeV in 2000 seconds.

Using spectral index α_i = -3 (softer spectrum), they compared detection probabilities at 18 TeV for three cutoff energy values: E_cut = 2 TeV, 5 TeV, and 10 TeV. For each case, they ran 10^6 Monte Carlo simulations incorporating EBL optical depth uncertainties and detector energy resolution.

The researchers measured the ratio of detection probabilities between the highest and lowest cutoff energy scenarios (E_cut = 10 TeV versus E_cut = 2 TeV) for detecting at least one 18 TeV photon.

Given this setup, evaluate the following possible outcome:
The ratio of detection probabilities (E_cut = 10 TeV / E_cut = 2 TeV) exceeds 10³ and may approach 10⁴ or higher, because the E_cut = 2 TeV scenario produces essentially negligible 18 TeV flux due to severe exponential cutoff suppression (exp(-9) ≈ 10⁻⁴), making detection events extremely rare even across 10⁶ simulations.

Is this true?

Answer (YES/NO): NO